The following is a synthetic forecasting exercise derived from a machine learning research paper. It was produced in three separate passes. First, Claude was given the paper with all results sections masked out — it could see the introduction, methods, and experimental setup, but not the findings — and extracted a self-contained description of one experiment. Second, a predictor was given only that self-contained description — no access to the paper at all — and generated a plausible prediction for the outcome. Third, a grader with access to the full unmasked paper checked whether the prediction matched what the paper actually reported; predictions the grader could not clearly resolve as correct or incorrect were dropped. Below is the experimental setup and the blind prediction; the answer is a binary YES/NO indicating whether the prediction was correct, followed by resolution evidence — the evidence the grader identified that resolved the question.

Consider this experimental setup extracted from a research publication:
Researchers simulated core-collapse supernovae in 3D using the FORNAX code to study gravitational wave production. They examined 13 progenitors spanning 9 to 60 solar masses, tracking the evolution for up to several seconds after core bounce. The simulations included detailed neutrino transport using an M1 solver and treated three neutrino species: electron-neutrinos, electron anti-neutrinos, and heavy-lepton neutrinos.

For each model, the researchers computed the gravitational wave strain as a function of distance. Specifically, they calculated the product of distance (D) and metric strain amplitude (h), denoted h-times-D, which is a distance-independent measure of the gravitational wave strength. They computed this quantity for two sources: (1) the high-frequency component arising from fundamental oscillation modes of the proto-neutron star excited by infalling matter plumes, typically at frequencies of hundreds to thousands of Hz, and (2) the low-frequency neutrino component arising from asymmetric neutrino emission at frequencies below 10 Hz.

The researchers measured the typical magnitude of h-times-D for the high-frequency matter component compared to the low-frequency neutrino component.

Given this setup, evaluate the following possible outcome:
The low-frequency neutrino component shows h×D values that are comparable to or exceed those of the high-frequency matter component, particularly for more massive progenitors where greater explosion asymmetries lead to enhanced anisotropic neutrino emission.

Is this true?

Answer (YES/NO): YES